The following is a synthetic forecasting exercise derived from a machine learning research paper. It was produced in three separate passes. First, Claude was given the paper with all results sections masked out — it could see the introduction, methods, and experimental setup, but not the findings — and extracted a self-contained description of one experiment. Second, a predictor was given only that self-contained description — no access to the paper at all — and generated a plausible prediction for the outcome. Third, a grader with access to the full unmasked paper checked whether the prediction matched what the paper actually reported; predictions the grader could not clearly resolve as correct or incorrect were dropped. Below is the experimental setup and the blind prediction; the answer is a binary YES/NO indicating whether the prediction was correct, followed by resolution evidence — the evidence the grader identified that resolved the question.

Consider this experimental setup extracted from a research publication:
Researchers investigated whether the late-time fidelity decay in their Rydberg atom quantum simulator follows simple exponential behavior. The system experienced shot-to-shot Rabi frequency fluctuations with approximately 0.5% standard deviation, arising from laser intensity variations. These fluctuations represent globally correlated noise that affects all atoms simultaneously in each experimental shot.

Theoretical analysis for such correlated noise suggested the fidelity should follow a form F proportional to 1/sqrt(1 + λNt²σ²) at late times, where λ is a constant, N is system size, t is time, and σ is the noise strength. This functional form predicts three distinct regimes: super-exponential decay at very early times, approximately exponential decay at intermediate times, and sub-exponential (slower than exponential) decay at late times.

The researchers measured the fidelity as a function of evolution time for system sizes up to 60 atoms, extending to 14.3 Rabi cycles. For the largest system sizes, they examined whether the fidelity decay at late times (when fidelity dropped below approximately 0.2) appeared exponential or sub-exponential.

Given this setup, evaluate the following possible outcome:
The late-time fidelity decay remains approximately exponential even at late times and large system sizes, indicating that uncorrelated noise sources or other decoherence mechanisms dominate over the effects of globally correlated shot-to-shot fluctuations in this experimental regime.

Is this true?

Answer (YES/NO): NO